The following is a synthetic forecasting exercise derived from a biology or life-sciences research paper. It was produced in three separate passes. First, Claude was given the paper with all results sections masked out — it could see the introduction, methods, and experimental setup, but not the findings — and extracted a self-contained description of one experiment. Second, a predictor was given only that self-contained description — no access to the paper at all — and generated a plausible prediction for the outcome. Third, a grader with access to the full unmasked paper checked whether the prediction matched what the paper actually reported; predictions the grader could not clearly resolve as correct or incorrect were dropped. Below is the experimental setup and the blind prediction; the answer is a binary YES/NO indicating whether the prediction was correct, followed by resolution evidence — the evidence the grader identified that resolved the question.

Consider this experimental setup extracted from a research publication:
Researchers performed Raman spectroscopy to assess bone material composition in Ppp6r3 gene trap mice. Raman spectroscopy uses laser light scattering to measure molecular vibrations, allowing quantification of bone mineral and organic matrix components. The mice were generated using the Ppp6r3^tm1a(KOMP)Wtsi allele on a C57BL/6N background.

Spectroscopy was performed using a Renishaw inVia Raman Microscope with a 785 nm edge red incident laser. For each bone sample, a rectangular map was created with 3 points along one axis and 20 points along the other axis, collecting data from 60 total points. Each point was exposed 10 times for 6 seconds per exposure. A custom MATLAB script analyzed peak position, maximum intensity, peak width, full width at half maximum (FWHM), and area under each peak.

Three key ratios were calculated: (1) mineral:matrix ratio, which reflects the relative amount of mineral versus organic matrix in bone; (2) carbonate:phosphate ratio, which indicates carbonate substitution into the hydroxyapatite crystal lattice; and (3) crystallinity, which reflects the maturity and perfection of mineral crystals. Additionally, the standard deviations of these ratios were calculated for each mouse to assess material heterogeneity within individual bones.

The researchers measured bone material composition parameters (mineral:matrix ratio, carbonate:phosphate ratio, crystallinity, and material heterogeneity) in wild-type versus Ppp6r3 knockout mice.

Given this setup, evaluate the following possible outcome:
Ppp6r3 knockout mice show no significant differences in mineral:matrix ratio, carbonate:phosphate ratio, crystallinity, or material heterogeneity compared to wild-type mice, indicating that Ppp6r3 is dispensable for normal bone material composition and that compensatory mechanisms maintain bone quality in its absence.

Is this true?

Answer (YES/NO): YES